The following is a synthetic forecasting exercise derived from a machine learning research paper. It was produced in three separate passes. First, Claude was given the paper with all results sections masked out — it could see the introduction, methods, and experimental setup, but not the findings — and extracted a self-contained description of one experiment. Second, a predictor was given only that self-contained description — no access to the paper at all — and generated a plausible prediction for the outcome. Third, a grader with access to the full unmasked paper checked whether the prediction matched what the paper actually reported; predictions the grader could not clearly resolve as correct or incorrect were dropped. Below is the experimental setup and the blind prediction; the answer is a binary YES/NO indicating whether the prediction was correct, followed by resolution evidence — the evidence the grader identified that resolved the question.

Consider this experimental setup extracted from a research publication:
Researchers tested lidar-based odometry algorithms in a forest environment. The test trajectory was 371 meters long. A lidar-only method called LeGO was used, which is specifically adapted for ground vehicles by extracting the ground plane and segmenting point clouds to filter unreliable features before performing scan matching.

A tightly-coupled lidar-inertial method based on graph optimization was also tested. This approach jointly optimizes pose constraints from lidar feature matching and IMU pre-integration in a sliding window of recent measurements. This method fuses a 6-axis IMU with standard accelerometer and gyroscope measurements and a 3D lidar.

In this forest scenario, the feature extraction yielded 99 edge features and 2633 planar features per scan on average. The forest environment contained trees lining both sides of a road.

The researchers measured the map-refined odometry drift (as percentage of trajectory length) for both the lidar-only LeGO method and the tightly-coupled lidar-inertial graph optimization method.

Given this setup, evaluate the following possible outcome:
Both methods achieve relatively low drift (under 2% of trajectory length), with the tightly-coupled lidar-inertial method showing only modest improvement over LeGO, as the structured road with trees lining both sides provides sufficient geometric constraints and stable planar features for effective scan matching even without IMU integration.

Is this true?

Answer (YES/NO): NO